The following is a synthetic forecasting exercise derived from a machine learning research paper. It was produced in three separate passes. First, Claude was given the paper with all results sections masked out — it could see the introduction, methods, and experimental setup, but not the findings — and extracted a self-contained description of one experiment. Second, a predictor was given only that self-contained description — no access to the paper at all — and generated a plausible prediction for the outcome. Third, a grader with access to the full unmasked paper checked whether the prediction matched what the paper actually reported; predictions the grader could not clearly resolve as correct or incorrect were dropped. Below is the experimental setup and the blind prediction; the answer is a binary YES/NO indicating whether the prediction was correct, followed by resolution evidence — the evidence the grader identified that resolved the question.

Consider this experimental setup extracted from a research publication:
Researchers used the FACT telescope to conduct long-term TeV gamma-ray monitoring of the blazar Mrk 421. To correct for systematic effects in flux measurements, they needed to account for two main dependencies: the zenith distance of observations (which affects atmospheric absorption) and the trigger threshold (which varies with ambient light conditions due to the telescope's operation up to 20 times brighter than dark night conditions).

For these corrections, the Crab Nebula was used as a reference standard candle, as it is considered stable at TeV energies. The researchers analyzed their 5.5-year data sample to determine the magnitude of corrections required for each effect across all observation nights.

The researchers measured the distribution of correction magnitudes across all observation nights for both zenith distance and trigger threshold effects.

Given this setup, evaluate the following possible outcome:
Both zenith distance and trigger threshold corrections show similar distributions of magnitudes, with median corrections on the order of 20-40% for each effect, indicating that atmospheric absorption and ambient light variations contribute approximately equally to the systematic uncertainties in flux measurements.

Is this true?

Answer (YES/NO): NO